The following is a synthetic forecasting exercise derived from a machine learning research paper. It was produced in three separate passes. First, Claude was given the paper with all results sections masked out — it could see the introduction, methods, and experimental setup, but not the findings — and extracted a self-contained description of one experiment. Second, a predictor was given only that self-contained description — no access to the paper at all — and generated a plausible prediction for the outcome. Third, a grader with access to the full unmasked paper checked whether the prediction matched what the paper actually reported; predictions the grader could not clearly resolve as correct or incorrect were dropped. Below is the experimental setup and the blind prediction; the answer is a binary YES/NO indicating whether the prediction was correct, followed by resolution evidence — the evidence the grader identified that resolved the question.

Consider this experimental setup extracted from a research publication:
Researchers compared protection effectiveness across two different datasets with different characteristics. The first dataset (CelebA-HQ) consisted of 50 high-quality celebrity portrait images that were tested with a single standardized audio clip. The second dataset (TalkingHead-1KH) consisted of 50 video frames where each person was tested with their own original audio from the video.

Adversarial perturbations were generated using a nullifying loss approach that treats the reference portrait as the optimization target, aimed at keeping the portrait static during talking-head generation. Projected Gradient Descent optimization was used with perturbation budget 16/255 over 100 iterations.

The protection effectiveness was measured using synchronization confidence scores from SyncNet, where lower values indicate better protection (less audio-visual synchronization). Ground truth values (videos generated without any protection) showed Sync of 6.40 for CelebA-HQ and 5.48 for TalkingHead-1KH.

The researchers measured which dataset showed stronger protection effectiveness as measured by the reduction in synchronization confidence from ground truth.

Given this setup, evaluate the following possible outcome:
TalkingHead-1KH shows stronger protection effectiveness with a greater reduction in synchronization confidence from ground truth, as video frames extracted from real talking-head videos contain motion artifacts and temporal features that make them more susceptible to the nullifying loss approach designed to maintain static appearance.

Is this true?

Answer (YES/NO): NO